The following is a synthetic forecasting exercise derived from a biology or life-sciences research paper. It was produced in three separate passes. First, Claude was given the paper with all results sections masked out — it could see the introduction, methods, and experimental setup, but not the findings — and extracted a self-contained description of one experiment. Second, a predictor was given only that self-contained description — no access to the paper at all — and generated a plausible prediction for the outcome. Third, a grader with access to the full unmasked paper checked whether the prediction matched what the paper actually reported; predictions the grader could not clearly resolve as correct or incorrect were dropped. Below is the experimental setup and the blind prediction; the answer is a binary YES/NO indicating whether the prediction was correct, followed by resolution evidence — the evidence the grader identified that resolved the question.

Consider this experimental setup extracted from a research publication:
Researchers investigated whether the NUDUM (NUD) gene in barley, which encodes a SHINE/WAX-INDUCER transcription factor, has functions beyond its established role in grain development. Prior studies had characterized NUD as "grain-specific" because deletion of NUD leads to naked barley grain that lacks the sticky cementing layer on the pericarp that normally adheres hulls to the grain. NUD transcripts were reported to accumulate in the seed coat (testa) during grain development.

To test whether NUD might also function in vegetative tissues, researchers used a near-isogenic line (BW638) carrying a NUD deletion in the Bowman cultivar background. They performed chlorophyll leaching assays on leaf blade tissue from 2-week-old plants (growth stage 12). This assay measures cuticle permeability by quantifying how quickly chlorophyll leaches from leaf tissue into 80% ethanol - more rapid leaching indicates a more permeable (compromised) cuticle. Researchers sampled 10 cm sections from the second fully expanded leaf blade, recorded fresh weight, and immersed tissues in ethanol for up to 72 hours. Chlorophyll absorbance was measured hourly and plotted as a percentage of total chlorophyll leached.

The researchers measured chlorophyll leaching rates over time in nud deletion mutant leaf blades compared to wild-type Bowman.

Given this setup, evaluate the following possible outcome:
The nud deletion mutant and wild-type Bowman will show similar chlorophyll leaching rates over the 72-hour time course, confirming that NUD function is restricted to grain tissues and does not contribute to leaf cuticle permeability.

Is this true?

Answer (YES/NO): NO